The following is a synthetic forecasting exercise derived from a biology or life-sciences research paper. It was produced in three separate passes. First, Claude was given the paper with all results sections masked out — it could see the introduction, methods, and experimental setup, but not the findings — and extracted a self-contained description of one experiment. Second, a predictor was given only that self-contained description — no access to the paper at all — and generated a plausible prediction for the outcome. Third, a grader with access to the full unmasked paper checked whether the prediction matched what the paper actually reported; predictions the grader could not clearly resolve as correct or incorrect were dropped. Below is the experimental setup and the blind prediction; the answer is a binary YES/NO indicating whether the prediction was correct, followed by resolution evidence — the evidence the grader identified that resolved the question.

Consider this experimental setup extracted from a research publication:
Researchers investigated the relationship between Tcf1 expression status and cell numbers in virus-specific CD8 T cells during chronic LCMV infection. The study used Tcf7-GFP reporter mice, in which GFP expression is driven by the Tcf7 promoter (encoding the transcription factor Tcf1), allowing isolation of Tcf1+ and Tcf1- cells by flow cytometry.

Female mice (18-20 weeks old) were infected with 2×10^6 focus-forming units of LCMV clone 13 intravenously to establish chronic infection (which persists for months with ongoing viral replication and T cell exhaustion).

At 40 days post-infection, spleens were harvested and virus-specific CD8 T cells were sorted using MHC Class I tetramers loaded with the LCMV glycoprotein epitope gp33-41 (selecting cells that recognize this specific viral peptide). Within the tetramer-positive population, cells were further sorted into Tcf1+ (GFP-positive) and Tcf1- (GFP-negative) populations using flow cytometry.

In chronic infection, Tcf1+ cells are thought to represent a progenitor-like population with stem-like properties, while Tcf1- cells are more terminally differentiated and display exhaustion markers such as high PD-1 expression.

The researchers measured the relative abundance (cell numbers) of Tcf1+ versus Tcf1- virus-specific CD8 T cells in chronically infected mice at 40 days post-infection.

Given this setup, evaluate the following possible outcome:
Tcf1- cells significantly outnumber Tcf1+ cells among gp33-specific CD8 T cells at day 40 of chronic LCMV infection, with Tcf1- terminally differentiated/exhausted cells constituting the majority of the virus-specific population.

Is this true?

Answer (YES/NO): YES